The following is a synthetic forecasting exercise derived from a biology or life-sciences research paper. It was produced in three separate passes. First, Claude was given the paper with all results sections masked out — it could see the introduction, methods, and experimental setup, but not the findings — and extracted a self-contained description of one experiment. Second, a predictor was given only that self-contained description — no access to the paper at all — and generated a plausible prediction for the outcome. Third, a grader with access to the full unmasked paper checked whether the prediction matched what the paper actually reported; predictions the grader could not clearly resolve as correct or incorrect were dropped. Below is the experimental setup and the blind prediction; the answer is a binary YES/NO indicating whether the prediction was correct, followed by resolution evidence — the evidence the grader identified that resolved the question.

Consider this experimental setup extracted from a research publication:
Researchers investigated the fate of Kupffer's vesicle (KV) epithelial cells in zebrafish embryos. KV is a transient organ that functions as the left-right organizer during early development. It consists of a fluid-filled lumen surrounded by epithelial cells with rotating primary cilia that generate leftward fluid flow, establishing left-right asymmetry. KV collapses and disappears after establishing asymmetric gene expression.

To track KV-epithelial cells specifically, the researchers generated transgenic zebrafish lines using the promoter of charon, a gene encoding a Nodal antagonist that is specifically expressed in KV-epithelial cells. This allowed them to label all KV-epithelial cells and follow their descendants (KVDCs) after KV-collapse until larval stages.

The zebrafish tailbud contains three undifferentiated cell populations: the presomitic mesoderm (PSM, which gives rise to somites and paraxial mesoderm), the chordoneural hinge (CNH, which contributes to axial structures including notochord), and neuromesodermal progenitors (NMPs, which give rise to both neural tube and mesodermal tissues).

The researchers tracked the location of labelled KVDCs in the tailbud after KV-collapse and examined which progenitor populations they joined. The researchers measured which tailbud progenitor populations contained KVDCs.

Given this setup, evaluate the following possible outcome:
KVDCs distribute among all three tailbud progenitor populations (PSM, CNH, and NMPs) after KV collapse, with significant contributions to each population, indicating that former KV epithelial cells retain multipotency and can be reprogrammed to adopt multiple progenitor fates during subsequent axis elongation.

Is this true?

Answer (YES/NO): NO